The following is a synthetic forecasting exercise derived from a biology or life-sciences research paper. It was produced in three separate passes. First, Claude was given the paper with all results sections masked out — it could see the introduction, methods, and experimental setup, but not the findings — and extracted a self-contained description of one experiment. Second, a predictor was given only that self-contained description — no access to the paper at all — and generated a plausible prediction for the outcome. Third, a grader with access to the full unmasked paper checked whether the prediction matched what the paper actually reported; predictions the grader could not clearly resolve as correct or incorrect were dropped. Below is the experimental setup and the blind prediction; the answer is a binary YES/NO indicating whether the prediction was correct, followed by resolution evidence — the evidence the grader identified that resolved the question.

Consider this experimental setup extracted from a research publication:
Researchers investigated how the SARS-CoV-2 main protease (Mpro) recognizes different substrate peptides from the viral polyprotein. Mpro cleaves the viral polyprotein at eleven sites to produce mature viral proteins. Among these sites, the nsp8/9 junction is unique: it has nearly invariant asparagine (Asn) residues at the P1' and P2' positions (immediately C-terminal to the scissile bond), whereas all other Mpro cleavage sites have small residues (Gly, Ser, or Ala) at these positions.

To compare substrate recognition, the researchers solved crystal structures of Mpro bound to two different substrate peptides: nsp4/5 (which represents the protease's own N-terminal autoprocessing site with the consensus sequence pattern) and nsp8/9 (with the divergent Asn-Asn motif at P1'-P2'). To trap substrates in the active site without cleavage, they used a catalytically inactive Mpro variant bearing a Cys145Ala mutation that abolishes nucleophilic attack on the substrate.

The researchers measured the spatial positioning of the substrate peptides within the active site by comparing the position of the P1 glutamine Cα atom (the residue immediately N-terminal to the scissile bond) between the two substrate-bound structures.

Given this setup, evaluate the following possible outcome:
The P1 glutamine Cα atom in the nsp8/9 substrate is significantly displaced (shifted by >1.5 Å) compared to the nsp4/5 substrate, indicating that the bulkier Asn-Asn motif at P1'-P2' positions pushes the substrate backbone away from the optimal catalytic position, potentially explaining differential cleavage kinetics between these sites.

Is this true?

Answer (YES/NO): NO